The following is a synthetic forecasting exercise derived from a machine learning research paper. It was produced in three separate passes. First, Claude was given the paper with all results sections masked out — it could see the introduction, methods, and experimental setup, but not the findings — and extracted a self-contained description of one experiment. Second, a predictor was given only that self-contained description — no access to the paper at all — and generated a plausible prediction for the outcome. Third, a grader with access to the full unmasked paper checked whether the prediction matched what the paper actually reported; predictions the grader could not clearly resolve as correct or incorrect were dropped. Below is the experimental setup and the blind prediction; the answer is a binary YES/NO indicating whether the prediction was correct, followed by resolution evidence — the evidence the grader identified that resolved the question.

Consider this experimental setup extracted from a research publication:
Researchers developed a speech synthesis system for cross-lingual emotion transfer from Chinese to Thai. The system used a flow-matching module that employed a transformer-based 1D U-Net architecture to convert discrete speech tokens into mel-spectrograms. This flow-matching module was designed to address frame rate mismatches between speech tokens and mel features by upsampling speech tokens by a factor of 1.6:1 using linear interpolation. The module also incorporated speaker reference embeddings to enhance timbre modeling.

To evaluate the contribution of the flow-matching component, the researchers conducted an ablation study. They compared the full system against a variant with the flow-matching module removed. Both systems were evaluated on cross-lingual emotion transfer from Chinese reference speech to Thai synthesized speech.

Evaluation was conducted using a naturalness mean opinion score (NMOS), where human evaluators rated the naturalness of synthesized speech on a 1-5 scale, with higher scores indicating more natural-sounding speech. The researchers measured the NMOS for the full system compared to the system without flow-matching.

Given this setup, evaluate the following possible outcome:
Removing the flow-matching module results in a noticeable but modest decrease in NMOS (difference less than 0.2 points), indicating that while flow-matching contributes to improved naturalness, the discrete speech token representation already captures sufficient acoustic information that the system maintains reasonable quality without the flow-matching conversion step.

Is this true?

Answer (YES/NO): NO